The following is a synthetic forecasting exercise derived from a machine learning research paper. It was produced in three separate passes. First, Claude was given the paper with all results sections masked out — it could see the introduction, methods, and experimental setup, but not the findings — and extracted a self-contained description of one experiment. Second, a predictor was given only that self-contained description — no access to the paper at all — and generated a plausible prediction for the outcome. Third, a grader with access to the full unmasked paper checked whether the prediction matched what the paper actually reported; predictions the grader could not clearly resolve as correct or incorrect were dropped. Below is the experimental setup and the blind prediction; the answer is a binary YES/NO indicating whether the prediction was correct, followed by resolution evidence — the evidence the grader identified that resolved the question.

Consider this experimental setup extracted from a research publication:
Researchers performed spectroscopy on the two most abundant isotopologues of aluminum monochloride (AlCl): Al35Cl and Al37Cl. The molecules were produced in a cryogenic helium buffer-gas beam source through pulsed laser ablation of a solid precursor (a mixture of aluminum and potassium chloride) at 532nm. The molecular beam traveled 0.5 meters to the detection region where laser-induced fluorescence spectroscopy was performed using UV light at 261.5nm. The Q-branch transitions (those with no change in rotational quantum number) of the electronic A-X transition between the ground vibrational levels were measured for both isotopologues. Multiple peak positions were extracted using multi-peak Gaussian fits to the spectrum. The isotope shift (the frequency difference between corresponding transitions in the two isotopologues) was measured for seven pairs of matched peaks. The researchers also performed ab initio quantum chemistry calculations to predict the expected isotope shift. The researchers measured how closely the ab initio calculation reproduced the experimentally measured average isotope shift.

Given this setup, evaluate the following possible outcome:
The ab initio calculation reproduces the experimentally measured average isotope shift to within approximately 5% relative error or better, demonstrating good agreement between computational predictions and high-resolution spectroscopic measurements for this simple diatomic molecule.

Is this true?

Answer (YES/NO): YES